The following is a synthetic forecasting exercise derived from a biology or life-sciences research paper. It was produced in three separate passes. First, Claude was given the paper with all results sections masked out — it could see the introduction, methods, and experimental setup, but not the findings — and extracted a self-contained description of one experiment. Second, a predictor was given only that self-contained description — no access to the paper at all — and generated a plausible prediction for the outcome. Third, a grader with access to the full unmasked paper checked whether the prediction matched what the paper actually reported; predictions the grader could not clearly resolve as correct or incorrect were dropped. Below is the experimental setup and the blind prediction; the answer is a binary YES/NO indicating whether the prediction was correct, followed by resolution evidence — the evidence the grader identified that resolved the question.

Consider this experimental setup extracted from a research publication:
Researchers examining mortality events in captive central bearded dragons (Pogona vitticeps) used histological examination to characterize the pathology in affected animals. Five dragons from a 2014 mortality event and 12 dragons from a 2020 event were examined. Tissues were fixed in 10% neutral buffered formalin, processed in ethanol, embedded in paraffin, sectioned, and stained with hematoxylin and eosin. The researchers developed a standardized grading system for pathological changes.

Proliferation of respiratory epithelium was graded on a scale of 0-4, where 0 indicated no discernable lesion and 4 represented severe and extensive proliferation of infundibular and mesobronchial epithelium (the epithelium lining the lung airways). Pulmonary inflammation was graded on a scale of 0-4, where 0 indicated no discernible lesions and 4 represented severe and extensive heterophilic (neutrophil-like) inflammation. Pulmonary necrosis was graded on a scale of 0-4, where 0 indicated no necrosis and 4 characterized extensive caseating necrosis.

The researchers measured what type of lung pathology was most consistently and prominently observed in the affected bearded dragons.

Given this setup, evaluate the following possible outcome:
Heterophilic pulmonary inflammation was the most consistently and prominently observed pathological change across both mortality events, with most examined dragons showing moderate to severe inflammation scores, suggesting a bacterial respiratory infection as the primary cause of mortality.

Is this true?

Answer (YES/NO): NO